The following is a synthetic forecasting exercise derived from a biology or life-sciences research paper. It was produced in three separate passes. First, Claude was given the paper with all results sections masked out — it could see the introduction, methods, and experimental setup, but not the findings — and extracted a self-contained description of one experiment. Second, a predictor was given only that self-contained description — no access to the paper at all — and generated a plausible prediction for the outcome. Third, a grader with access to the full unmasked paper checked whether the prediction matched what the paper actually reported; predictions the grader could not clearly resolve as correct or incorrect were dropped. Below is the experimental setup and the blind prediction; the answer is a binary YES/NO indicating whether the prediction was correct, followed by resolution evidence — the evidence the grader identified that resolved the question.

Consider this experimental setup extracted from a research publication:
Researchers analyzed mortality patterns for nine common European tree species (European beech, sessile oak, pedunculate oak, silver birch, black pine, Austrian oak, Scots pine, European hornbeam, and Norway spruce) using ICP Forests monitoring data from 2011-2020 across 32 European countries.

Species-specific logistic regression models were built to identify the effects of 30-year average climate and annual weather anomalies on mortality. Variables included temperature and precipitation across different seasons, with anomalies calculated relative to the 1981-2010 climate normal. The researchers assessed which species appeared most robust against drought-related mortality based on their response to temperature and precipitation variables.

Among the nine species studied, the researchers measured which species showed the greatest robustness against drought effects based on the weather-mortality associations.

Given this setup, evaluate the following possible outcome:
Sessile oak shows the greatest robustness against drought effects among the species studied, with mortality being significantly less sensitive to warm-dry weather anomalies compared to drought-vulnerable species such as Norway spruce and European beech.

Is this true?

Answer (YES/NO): YES